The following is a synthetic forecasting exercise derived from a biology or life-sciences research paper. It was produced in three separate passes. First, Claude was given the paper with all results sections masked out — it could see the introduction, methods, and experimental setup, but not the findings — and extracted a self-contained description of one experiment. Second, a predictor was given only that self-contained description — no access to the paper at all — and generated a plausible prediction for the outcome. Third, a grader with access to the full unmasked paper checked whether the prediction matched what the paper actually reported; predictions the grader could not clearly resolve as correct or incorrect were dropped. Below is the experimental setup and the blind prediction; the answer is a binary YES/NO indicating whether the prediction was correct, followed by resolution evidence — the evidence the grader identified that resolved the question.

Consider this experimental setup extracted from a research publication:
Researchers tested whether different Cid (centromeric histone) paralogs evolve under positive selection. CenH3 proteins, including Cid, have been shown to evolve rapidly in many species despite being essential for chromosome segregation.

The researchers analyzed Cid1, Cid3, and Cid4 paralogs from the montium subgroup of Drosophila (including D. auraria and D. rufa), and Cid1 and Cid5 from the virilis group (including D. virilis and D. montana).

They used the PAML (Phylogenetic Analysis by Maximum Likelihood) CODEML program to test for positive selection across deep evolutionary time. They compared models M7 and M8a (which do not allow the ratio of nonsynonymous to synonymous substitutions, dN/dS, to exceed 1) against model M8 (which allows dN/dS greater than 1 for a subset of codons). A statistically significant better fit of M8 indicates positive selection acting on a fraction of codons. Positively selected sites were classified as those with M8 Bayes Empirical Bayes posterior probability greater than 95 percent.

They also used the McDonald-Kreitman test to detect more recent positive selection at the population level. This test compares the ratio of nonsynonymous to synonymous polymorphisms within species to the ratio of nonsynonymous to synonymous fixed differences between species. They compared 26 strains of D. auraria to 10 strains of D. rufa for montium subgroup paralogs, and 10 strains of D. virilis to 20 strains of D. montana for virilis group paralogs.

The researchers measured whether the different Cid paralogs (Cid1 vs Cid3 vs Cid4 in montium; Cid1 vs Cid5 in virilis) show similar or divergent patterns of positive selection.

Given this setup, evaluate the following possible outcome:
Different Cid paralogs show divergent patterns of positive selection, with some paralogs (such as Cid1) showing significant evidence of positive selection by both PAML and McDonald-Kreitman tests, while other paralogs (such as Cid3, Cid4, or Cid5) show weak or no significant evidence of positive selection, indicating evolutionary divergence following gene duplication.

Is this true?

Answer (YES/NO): NO